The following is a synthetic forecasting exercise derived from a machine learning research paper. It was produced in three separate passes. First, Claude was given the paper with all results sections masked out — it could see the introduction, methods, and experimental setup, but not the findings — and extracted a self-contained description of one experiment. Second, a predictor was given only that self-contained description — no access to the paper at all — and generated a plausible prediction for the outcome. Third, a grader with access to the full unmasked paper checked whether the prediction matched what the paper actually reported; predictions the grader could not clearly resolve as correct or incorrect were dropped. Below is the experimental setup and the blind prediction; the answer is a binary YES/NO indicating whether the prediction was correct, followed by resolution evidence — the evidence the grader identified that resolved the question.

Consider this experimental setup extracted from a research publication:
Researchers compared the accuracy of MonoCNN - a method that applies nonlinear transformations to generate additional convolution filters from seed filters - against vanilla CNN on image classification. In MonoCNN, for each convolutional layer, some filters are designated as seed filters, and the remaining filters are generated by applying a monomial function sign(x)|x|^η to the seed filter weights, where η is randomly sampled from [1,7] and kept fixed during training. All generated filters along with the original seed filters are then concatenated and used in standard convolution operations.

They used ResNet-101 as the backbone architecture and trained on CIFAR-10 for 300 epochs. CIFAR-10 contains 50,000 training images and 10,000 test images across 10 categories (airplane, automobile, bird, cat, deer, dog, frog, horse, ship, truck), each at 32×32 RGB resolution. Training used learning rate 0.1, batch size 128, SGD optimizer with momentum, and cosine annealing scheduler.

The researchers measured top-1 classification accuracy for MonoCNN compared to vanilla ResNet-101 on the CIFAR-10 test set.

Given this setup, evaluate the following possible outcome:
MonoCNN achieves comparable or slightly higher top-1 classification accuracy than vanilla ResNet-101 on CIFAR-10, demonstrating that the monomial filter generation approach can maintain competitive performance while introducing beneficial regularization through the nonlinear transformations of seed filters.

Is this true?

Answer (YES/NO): NO